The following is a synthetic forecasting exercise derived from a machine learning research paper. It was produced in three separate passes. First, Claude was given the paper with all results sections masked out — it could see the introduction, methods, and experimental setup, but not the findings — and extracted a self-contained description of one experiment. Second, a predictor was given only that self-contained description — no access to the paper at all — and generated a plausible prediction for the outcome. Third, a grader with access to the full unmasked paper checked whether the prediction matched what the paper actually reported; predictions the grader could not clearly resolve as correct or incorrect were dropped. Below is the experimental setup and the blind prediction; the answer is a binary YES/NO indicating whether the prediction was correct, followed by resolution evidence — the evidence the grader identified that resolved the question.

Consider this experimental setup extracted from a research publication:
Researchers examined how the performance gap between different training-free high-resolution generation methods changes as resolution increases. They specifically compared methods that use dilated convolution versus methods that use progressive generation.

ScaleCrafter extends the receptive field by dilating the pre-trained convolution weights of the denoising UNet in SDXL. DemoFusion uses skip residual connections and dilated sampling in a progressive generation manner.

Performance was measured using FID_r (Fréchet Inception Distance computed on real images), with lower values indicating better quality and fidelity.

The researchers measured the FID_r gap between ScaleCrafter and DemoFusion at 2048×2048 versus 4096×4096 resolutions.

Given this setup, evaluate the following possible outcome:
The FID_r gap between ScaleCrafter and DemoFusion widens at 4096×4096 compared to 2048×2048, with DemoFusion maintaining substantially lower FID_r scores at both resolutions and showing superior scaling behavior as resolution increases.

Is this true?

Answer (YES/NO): YES